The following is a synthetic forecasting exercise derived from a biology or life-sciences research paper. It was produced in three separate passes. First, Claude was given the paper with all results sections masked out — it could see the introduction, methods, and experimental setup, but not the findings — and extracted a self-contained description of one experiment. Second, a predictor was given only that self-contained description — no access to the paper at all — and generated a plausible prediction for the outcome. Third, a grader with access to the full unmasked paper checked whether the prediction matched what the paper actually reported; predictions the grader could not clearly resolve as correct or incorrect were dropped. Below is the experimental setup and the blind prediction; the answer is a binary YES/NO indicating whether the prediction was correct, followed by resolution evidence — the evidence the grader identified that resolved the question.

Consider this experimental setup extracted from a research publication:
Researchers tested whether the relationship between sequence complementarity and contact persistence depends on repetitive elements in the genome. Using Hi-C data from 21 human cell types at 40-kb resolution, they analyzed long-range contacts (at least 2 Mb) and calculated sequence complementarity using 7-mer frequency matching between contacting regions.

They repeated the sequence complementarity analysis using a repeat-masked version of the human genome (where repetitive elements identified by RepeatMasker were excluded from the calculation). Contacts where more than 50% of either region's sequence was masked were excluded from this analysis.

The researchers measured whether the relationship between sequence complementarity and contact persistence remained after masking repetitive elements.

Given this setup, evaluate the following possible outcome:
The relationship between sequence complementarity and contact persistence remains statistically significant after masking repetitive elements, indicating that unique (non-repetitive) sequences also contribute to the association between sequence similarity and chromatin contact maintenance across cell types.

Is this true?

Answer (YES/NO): YES